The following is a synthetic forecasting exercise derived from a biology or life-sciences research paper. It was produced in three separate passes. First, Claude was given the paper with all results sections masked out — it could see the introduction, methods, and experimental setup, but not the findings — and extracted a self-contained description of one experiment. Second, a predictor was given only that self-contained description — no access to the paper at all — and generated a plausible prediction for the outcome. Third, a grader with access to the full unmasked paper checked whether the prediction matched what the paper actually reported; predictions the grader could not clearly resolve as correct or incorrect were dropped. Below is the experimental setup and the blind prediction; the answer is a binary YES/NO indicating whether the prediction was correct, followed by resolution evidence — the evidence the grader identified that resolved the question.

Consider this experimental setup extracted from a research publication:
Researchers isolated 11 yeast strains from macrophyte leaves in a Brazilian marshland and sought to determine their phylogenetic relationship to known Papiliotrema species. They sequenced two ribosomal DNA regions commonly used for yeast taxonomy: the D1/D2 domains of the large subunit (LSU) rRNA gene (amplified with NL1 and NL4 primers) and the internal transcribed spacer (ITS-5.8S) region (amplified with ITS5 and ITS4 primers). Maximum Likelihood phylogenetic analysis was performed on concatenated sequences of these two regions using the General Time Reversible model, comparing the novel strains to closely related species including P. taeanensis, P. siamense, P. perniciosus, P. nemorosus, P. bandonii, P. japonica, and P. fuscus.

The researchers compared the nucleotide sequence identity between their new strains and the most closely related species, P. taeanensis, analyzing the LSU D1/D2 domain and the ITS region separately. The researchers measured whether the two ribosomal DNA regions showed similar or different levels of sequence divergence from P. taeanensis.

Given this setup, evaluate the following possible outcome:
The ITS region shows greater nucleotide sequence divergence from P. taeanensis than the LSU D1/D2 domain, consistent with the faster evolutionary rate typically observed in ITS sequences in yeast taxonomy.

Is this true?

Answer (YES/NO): YES